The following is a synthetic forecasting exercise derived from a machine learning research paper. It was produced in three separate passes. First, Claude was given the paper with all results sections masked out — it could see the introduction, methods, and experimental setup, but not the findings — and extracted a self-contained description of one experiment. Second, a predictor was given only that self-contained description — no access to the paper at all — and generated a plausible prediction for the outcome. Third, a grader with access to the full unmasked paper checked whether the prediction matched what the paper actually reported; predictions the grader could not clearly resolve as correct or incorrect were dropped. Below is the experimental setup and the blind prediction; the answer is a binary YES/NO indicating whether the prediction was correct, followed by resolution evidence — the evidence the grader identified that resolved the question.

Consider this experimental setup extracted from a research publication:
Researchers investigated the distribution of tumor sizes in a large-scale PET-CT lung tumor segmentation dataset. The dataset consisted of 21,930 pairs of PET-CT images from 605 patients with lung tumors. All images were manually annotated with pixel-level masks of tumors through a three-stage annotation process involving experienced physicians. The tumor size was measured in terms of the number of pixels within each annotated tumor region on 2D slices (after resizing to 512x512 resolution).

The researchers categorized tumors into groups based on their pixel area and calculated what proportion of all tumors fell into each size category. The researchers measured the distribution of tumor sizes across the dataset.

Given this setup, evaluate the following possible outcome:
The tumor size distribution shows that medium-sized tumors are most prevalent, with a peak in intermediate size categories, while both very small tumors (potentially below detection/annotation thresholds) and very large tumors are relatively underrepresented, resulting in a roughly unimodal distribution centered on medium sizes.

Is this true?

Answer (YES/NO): NO